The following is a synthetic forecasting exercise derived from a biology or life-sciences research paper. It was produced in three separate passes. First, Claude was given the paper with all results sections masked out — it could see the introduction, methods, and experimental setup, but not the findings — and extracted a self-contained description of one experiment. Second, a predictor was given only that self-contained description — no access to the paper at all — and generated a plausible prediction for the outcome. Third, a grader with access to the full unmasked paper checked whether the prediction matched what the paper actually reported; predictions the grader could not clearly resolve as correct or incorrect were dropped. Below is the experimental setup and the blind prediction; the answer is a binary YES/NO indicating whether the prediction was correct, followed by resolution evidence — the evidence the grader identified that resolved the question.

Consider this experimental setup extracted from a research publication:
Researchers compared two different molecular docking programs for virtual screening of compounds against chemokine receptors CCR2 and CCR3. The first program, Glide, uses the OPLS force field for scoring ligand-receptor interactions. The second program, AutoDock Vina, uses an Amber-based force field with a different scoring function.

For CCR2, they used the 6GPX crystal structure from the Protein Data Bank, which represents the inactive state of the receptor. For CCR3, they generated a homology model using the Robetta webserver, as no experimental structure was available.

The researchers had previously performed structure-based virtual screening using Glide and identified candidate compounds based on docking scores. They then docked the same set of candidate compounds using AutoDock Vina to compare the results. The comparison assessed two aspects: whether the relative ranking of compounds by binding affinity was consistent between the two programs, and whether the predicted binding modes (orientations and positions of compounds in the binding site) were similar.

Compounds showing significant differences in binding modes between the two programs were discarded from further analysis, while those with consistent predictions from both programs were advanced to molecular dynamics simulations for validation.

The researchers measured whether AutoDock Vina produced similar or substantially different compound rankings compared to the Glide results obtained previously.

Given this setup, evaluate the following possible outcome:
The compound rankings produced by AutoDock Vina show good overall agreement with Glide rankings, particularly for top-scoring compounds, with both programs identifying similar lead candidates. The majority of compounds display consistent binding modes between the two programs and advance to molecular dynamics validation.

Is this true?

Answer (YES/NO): NO